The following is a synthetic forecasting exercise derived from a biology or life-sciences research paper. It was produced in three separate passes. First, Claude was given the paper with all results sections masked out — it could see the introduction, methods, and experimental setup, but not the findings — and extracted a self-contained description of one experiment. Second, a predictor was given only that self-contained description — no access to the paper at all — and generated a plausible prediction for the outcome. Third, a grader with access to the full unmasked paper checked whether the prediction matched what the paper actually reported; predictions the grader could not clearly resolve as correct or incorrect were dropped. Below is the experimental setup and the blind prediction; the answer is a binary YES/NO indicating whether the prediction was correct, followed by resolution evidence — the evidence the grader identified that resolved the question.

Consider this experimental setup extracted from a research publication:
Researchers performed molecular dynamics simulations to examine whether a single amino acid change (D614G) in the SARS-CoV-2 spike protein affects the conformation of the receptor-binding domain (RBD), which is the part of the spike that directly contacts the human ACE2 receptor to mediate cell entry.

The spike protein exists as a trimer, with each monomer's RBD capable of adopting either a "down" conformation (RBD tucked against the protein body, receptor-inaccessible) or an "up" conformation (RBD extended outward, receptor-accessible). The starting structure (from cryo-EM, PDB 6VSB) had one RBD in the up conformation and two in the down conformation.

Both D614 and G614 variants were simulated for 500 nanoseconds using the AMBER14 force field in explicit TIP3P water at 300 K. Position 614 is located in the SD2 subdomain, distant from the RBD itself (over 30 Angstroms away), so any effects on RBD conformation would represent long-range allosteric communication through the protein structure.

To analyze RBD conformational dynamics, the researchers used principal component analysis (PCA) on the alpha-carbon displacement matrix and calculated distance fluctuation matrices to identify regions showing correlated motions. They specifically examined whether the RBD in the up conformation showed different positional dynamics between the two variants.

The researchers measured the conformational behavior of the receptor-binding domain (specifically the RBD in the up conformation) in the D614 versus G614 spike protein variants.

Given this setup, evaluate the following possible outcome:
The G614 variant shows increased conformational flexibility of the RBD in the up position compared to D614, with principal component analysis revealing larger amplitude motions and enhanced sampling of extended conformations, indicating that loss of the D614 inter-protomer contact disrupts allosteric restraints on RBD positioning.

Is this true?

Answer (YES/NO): NO